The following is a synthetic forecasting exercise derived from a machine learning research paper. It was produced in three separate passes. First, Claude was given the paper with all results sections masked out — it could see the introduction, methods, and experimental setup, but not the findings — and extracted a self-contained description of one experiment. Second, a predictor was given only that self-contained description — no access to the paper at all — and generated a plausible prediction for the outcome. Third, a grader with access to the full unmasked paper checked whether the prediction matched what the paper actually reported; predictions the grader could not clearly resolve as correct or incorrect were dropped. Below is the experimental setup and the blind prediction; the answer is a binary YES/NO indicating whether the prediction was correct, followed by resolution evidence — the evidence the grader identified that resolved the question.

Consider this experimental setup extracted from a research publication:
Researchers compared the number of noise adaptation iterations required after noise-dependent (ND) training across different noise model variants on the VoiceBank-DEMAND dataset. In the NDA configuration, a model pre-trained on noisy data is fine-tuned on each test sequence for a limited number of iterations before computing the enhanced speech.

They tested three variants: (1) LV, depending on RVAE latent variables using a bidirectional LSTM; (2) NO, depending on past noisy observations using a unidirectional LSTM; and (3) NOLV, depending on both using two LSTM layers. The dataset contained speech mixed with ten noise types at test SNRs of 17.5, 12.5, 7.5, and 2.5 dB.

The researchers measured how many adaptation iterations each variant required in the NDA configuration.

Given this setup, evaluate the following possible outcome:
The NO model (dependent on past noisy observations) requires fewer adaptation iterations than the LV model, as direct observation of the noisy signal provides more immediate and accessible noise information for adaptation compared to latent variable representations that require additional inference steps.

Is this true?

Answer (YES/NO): NO